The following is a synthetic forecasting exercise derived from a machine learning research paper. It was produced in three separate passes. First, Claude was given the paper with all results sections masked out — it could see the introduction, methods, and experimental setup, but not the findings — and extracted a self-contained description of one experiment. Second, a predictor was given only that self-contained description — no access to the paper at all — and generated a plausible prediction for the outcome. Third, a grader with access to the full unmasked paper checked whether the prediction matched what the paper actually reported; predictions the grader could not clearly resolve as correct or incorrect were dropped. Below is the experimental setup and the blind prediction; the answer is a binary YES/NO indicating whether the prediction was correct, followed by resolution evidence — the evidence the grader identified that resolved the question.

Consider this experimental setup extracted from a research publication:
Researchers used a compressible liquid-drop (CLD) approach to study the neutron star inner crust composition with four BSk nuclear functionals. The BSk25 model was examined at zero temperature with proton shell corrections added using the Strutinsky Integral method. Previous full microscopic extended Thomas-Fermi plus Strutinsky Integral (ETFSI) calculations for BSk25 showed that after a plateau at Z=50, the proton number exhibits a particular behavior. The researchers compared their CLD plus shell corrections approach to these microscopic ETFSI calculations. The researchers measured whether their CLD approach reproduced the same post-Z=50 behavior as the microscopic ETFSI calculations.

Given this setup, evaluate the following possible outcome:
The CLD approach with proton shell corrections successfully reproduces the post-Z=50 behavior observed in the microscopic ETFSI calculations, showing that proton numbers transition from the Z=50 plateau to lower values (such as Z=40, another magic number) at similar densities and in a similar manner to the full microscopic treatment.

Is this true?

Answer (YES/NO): NO